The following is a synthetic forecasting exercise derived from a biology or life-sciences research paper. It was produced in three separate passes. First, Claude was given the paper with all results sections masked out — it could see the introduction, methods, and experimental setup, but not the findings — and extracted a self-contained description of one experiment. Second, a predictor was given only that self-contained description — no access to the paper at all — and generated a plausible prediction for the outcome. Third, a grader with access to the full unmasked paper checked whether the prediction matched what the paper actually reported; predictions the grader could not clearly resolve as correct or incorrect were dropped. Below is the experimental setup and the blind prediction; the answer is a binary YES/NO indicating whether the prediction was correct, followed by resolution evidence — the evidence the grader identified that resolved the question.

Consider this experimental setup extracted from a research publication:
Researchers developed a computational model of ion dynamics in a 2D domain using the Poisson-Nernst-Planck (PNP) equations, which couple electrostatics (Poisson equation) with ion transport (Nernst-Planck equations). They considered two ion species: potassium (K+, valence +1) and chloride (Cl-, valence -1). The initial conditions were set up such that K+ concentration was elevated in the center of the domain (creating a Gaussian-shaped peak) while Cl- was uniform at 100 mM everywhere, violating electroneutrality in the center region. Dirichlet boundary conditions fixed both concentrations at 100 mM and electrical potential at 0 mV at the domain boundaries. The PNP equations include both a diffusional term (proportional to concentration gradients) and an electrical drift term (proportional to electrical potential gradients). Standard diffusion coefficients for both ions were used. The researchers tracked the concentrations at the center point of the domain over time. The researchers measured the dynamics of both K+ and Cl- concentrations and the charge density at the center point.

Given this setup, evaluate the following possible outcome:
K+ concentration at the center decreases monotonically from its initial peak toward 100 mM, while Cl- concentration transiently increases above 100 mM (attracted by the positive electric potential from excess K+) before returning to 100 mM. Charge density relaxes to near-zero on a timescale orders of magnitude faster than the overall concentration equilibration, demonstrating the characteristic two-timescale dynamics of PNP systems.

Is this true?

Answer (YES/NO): YES